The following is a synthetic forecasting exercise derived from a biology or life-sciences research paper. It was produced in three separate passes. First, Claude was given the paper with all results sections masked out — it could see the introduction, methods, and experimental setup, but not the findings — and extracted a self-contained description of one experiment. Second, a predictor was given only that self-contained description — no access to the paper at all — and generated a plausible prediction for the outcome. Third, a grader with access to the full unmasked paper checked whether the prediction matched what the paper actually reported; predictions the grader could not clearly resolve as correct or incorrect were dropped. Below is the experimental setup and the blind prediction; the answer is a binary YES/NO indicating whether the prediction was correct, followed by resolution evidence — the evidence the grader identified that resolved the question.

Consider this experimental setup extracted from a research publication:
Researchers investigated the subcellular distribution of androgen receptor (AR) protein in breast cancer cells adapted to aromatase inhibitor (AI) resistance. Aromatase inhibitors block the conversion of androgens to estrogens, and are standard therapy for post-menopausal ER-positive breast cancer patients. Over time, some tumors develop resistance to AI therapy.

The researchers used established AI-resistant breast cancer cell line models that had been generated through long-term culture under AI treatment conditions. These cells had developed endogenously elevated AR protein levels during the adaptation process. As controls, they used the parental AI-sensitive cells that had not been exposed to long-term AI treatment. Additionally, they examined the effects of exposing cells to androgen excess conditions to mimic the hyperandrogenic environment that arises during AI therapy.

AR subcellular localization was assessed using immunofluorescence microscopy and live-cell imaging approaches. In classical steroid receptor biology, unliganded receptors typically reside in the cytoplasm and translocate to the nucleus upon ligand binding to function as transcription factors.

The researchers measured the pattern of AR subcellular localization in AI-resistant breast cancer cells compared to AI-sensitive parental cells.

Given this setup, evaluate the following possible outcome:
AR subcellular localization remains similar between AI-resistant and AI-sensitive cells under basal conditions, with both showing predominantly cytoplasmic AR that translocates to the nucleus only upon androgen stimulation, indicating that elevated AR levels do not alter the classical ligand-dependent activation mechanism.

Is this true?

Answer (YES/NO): NO